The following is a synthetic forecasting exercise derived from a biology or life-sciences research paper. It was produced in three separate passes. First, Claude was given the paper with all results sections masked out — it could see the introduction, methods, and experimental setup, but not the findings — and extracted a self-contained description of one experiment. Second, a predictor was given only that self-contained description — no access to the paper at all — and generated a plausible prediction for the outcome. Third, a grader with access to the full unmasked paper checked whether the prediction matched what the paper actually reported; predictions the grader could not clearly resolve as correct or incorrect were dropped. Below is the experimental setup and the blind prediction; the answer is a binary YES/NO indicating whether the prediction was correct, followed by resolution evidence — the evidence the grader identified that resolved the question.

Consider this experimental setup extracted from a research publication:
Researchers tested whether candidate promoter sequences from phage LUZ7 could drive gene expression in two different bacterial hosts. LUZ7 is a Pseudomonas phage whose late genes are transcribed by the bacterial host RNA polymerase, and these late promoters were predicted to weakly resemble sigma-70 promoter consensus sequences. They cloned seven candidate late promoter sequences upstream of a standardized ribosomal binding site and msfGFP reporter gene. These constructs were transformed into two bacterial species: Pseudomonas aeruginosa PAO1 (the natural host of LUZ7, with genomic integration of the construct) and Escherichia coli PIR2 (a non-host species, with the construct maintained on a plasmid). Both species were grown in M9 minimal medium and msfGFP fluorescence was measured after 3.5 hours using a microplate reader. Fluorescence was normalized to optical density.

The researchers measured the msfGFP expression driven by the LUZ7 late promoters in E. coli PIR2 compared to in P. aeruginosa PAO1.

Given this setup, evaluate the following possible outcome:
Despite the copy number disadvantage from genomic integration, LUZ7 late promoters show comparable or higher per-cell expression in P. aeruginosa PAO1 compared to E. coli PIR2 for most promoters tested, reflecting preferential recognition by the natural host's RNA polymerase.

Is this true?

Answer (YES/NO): YES